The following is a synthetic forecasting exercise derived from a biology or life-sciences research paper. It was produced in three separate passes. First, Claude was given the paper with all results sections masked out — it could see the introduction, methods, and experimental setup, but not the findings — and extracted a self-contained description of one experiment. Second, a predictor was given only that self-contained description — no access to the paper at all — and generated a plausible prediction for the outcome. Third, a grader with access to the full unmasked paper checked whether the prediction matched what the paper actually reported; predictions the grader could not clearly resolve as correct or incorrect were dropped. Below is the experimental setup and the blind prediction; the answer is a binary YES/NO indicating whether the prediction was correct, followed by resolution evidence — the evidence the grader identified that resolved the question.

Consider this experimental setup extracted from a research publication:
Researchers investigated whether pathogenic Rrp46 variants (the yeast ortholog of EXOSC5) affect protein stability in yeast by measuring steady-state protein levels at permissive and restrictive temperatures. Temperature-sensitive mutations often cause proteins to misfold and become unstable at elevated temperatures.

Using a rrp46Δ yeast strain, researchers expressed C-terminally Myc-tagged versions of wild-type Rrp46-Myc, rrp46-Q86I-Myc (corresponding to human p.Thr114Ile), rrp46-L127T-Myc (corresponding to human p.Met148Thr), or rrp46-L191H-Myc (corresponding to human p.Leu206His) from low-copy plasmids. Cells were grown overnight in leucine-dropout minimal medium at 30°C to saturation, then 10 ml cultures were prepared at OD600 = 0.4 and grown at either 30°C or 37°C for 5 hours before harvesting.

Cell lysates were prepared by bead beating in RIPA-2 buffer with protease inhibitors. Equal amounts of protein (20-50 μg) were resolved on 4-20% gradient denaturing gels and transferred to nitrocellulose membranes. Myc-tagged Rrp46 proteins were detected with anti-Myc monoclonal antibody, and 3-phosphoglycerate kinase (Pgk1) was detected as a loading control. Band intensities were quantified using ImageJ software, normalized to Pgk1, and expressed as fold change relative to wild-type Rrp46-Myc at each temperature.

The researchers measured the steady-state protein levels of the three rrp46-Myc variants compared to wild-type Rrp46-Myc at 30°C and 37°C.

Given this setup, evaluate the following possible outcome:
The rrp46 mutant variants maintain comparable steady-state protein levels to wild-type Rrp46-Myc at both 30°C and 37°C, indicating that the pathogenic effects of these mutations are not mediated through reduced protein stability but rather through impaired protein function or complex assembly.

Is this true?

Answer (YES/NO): NO